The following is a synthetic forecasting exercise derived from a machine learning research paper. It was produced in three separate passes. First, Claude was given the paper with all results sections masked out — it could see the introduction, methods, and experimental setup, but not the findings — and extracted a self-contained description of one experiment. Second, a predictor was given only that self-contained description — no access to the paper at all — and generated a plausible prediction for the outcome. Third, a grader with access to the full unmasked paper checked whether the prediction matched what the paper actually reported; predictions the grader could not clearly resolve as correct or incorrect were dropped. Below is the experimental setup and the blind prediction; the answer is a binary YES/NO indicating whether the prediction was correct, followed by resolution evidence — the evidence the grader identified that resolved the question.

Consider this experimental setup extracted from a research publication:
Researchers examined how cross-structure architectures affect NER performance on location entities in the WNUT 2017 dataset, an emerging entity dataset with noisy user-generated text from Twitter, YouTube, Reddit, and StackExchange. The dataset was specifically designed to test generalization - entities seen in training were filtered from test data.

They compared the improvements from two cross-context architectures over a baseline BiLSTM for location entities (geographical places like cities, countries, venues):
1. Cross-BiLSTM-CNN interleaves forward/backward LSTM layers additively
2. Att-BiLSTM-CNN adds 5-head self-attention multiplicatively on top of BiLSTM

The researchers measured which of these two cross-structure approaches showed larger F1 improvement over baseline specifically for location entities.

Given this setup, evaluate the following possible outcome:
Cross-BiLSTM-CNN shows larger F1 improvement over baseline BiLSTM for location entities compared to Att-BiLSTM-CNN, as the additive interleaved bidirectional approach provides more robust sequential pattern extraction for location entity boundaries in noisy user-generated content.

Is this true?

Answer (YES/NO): YES